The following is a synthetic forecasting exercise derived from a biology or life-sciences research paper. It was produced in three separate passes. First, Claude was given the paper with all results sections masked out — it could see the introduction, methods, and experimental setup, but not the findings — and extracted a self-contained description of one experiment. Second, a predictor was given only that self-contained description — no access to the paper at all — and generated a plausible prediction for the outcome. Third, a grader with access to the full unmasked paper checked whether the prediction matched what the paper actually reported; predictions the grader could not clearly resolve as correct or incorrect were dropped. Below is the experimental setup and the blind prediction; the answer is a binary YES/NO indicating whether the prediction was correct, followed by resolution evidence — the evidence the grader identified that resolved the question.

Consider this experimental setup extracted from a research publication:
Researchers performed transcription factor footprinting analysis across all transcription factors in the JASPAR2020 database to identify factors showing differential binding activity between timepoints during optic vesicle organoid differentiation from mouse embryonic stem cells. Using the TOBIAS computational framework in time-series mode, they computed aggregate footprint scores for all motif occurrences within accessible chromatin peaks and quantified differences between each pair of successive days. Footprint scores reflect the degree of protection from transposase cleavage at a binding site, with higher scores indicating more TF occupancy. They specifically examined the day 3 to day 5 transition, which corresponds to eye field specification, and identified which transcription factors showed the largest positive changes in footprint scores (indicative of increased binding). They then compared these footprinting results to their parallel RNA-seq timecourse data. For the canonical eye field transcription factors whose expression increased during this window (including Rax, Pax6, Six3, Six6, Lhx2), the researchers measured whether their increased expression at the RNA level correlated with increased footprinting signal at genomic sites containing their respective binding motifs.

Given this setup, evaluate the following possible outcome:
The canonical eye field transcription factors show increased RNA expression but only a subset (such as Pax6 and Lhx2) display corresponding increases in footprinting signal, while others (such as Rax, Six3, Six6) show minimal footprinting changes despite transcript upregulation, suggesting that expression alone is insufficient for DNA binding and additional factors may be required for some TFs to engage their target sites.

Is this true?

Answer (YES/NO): NO